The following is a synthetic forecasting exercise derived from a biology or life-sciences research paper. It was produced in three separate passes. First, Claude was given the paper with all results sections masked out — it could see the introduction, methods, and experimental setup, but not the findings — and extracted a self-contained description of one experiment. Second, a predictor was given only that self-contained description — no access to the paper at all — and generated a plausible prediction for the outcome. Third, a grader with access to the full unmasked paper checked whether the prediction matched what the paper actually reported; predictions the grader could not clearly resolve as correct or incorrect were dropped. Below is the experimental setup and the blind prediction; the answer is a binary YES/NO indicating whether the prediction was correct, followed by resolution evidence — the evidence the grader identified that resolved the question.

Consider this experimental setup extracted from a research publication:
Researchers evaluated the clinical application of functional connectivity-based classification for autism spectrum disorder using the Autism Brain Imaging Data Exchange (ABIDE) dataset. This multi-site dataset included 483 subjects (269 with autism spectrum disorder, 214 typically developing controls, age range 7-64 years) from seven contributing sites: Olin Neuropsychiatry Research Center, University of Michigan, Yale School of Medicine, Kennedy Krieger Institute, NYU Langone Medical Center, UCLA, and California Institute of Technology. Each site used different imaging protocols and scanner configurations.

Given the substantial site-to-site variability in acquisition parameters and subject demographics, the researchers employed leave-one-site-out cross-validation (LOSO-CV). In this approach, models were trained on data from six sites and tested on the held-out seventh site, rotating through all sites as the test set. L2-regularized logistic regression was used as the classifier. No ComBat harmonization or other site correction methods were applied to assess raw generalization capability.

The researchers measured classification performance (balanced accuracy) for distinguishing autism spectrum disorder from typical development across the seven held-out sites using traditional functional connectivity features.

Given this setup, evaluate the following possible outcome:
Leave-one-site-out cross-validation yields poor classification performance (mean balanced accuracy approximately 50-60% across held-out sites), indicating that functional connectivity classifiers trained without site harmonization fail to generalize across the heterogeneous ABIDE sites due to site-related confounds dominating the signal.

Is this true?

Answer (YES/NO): NO